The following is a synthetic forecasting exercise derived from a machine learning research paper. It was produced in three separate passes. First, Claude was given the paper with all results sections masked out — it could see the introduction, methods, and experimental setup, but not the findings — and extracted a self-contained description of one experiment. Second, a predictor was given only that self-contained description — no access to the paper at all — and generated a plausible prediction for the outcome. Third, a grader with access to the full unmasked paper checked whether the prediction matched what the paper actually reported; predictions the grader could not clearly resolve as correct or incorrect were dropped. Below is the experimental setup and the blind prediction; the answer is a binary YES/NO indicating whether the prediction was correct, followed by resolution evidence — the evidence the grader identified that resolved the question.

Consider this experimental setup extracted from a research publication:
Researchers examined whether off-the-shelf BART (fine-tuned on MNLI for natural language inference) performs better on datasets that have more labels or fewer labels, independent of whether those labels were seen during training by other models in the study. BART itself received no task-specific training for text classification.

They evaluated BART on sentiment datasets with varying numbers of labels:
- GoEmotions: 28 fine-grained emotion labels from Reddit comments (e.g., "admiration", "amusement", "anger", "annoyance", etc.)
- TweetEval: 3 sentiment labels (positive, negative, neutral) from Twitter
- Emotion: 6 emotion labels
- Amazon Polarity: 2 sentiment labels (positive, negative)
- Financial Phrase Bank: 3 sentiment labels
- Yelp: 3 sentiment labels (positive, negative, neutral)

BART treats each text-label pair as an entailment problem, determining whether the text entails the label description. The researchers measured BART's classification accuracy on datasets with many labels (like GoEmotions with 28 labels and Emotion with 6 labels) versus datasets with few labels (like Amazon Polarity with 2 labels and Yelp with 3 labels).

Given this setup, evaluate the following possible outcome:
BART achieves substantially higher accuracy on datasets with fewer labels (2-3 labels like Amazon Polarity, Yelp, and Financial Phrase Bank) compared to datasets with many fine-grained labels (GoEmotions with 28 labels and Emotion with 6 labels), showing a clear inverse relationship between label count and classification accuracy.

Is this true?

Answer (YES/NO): NO